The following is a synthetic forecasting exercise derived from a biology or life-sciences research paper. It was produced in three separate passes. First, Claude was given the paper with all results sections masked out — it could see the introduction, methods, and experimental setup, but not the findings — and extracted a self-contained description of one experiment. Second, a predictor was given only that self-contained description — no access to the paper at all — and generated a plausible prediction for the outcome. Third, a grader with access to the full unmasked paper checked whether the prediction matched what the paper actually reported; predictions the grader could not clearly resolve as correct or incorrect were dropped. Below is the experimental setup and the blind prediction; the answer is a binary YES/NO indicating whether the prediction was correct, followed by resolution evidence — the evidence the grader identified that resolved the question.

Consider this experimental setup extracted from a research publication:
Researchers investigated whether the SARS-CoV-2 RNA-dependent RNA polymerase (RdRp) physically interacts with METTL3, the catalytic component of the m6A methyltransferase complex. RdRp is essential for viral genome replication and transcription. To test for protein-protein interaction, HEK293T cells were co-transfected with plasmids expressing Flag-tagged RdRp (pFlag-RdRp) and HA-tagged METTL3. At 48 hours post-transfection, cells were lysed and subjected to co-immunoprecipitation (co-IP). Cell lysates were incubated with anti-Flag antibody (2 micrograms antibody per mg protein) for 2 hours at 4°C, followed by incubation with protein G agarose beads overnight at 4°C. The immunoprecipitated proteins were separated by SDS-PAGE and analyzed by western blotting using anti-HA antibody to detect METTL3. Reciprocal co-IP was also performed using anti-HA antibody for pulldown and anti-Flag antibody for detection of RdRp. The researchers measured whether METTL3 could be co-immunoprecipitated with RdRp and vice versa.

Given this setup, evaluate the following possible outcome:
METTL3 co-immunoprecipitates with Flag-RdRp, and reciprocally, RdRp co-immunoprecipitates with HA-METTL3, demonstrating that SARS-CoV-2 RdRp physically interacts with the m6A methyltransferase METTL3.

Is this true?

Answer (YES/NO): YES